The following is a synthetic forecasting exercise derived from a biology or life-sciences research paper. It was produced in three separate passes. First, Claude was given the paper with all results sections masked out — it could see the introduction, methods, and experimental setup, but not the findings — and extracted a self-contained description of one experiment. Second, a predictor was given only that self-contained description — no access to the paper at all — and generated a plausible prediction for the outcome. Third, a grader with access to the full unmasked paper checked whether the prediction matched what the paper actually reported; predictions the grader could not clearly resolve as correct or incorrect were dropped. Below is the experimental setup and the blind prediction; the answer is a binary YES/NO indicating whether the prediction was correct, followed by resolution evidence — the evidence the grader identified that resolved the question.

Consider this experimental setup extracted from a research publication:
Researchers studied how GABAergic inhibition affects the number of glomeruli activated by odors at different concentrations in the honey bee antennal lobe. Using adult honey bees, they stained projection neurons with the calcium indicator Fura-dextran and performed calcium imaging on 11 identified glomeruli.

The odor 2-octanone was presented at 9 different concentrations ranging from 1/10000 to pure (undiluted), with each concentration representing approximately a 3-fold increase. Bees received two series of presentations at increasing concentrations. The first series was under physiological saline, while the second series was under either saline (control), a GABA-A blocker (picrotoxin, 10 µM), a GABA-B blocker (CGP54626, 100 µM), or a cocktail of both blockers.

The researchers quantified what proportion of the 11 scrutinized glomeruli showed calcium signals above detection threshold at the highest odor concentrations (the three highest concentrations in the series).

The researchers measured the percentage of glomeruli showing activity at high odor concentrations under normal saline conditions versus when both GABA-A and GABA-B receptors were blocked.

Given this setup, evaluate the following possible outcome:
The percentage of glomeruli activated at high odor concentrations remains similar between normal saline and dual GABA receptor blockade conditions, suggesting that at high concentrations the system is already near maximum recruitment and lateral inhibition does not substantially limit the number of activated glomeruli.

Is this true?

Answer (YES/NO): NO